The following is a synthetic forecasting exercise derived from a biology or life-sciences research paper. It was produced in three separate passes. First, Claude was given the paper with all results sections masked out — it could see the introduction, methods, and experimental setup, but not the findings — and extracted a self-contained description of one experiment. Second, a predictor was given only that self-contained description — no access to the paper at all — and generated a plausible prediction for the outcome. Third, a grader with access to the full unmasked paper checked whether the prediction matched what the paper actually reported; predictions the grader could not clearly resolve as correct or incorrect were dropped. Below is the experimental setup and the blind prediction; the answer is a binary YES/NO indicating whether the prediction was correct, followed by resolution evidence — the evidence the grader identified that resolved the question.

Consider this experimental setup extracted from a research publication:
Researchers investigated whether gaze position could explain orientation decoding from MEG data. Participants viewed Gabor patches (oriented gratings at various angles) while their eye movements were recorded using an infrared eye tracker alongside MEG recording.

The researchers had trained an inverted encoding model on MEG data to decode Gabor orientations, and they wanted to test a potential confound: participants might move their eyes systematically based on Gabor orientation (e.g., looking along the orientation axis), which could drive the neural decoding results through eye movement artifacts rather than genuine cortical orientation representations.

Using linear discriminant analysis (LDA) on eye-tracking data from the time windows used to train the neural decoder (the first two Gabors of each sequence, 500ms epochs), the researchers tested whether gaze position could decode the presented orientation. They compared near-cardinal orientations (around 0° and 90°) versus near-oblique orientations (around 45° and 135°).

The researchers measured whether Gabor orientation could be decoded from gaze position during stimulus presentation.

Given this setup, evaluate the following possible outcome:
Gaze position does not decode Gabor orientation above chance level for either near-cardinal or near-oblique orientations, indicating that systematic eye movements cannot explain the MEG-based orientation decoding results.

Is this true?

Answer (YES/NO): YES